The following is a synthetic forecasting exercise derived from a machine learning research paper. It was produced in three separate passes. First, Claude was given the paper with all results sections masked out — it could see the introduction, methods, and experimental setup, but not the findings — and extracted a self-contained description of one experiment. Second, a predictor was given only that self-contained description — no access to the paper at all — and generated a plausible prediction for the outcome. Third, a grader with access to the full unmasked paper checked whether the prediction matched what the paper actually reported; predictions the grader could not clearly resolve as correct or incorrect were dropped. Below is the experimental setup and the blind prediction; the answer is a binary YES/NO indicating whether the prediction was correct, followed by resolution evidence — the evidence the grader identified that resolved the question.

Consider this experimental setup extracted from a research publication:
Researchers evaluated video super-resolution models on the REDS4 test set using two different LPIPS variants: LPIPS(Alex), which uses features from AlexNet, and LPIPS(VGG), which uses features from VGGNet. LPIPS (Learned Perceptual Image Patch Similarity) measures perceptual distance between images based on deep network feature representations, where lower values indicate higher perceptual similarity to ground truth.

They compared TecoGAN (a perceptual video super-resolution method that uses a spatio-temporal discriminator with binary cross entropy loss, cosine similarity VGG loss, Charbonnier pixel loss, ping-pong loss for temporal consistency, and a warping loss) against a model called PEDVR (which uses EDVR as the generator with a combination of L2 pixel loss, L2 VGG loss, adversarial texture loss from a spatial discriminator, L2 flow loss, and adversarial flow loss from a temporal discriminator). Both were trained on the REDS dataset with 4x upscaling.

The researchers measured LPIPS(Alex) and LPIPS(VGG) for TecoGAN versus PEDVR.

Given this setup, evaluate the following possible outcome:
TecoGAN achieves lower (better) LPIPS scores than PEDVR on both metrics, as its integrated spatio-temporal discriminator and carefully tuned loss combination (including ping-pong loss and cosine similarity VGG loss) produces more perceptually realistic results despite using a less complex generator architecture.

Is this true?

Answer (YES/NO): YES